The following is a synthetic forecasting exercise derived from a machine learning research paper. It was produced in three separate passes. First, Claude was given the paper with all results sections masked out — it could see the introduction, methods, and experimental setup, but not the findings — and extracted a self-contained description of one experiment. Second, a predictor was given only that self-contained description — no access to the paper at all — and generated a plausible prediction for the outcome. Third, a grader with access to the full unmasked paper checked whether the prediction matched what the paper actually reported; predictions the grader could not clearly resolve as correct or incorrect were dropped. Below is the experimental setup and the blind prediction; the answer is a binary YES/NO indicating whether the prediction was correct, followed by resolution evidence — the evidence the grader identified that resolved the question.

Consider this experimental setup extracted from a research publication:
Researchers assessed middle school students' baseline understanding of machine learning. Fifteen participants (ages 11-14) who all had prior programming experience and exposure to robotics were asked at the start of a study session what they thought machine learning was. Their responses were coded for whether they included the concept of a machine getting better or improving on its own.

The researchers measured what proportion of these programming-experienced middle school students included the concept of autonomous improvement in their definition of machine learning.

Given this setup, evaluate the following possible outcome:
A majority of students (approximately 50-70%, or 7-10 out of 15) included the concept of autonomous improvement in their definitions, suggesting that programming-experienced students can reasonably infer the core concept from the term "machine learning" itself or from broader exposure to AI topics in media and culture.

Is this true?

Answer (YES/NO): NO